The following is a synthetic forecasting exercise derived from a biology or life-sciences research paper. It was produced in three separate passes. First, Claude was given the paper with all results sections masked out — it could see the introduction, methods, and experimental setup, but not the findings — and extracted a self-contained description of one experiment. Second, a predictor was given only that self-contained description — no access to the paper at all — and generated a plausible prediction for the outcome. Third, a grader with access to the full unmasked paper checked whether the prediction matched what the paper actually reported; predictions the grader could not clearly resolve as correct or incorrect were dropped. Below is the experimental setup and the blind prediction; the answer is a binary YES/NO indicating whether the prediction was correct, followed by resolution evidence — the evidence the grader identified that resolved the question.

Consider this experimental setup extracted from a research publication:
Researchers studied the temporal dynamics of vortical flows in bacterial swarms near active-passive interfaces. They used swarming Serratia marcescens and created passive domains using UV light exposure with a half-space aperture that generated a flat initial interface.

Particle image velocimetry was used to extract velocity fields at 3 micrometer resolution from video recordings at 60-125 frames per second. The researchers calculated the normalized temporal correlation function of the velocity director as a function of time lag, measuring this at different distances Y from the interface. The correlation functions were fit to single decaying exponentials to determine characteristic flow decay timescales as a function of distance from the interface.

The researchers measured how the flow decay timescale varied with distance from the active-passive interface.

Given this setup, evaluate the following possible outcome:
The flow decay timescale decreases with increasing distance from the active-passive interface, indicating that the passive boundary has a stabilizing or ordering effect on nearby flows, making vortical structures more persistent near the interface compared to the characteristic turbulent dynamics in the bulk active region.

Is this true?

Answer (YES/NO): YES